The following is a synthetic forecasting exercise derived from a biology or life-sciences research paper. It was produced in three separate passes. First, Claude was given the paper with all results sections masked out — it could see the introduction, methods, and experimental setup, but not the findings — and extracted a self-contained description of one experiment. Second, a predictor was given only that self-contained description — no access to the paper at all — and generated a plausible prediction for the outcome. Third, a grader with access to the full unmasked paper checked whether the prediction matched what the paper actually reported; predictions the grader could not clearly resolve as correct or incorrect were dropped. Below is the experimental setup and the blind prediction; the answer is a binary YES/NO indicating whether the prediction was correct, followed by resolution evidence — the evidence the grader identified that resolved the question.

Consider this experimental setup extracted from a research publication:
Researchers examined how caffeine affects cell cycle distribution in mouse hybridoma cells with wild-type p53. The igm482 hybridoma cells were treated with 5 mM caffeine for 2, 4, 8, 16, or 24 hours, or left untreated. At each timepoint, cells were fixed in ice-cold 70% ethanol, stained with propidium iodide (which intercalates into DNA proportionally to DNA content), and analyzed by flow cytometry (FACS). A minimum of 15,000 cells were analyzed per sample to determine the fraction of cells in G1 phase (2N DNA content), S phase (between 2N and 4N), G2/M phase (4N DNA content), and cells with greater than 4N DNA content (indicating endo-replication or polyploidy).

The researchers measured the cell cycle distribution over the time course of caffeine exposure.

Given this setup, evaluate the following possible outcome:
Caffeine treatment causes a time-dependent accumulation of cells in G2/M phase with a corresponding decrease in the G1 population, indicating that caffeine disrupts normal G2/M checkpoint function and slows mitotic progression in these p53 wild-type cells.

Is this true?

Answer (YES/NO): NO